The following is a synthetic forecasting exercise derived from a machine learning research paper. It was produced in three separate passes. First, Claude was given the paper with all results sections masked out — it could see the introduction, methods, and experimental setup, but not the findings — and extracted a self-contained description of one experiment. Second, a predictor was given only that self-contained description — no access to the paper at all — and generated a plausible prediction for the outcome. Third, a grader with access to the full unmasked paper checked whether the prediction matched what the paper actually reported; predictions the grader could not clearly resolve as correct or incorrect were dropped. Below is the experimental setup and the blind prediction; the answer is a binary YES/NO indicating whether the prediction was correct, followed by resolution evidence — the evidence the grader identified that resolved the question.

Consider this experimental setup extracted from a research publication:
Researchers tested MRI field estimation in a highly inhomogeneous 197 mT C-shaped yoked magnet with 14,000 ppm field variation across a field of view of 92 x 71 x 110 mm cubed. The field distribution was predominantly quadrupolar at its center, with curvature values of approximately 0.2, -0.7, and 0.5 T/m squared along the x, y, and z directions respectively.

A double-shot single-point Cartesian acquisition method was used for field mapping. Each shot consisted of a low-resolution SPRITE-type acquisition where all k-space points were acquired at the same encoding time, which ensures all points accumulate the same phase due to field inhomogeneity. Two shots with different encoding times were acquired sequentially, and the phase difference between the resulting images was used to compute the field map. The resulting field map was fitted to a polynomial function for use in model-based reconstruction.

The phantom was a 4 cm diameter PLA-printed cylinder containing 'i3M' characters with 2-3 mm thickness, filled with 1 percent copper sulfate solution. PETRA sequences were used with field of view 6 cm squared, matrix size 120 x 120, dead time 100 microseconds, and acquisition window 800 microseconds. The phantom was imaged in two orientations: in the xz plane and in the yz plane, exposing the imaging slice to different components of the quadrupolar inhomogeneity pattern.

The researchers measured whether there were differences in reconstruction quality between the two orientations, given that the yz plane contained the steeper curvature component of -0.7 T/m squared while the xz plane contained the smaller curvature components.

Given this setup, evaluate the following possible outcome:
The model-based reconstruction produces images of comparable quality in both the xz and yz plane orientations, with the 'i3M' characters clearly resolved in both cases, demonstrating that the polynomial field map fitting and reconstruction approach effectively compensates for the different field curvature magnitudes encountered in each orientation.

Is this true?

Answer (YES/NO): NO